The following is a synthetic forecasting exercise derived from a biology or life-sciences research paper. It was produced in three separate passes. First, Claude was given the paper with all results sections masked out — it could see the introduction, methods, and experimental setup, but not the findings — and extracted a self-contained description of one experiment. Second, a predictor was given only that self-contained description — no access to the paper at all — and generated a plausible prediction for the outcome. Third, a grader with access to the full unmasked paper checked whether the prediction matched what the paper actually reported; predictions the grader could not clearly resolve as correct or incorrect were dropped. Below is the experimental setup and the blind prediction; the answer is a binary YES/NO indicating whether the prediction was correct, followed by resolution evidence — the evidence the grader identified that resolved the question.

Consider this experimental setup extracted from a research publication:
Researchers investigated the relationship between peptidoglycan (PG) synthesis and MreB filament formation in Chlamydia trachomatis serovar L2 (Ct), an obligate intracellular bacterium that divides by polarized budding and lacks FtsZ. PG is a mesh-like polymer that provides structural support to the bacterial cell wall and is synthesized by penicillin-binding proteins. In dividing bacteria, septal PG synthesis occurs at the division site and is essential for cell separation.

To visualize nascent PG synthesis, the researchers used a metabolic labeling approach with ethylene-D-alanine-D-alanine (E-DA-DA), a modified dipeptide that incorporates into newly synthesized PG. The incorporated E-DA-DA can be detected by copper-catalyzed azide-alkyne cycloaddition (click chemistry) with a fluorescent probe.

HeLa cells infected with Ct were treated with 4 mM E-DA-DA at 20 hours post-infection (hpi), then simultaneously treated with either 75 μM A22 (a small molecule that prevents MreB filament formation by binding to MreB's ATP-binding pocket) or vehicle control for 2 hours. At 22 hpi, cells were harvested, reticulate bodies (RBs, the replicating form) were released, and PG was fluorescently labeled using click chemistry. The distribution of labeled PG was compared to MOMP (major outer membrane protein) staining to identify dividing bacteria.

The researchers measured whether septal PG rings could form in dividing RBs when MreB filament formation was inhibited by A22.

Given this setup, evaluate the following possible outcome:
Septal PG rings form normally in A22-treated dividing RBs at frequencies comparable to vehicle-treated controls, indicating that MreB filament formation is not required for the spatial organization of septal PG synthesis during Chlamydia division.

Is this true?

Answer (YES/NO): NO